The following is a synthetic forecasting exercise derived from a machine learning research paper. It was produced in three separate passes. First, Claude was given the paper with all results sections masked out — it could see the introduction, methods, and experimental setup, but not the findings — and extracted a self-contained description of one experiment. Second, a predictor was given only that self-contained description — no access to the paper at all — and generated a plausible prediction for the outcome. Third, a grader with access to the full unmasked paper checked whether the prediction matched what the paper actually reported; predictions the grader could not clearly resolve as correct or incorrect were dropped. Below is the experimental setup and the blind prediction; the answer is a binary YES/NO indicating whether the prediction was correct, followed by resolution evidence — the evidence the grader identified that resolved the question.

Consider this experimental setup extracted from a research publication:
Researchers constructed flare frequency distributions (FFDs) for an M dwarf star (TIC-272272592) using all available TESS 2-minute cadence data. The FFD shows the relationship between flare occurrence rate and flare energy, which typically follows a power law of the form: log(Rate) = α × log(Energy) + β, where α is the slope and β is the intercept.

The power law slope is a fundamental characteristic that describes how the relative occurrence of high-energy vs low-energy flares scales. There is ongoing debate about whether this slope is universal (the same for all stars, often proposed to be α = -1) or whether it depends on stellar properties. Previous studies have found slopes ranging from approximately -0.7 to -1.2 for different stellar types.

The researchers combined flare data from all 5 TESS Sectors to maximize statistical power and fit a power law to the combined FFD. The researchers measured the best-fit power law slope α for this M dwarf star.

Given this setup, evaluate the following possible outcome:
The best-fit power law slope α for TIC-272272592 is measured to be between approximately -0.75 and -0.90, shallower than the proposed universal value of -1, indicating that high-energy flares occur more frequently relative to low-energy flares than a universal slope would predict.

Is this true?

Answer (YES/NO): YES